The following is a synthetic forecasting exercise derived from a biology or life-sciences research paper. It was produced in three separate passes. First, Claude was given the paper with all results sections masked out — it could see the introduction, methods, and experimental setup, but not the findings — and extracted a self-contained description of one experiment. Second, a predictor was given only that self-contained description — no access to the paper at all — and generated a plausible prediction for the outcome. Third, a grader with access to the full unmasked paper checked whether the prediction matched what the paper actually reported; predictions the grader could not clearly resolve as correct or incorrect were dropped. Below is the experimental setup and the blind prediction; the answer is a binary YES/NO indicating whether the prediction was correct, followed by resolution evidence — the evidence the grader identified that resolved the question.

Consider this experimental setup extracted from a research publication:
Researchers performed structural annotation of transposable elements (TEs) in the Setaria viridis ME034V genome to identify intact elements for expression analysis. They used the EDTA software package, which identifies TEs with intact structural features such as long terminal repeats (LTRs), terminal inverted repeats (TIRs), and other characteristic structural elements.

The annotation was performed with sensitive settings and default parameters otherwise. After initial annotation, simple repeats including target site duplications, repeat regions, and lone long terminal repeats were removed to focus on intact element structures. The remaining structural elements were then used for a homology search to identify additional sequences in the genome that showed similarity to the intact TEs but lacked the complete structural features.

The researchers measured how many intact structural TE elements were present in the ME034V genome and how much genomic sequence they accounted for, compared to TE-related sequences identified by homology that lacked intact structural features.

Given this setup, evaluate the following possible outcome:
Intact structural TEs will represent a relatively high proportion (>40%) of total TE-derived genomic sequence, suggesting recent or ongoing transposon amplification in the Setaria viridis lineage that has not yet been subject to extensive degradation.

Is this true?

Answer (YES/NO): NO